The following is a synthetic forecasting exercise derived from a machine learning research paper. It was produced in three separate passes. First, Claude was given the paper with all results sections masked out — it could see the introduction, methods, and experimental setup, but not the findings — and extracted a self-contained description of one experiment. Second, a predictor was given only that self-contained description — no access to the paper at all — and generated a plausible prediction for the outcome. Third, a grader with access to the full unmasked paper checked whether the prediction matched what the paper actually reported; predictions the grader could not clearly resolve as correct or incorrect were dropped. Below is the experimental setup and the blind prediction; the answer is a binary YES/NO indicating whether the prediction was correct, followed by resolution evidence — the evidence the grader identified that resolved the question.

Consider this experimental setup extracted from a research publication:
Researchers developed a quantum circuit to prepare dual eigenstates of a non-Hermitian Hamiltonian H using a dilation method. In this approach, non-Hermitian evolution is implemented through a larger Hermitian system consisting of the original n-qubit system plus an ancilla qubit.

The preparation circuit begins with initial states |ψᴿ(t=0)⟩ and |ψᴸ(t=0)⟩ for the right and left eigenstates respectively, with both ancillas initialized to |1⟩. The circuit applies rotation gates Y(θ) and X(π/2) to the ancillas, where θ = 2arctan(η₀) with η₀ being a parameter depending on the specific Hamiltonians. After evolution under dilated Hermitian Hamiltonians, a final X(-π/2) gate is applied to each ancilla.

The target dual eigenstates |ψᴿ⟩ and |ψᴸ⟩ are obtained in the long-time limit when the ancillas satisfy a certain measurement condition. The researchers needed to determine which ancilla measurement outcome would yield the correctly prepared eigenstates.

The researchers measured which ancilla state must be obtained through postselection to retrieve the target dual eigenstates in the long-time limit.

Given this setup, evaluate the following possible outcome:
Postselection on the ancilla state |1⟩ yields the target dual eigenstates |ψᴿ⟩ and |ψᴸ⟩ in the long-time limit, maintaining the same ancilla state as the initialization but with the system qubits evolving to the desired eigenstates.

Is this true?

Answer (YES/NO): NO